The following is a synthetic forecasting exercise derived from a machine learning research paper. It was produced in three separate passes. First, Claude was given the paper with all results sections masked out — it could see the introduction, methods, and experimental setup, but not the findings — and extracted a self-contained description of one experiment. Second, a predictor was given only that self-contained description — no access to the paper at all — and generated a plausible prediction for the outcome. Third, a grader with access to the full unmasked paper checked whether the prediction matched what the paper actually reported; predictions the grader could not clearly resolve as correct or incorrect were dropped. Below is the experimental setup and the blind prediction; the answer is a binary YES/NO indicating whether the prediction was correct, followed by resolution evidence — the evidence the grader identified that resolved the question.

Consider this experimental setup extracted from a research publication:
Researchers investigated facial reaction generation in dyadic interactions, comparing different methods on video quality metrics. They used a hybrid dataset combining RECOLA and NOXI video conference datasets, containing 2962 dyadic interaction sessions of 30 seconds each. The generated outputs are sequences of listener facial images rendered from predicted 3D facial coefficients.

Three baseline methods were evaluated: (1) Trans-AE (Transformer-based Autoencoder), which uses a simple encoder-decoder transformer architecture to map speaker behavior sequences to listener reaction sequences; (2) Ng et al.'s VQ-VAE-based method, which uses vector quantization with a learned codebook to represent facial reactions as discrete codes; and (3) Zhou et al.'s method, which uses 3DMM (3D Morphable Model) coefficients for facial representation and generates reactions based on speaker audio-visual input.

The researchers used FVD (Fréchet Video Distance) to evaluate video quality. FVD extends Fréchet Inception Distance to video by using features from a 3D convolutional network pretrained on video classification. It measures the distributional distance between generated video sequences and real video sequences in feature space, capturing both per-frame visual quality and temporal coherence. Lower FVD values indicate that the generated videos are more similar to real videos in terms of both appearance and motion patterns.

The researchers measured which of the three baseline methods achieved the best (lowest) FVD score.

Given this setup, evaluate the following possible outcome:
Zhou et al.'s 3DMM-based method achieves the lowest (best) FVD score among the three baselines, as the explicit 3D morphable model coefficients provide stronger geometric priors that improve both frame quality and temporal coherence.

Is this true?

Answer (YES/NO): YES